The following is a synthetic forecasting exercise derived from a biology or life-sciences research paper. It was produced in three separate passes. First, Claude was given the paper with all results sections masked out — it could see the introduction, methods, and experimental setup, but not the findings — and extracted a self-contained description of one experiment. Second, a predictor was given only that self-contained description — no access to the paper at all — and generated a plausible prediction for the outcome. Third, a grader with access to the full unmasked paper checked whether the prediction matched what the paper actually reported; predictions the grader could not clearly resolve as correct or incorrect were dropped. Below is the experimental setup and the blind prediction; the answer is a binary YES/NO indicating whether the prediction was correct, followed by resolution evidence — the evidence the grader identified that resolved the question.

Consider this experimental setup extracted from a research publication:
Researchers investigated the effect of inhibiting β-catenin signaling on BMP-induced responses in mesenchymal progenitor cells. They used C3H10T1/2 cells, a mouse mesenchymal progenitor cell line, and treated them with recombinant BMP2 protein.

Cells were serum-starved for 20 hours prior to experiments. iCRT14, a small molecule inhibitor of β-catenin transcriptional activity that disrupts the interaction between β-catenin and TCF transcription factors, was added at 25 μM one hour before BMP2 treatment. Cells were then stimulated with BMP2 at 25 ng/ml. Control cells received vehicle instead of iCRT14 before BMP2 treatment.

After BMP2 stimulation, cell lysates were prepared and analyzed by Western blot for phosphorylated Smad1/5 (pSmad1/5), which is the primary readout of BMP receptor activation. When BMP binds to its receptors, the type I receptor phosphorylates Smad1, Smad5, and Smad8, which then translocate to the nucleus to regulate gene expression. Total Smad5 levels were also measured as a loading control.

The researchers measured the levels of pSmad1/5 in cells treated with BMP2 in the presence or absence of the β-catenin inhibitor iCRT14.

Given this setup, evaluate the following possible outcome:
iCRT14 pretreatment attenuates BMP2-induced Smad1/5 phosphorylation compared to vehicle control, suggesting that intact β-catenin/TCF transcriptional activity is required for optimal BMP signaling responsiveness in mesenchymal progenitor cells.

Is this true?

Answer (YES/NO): NO